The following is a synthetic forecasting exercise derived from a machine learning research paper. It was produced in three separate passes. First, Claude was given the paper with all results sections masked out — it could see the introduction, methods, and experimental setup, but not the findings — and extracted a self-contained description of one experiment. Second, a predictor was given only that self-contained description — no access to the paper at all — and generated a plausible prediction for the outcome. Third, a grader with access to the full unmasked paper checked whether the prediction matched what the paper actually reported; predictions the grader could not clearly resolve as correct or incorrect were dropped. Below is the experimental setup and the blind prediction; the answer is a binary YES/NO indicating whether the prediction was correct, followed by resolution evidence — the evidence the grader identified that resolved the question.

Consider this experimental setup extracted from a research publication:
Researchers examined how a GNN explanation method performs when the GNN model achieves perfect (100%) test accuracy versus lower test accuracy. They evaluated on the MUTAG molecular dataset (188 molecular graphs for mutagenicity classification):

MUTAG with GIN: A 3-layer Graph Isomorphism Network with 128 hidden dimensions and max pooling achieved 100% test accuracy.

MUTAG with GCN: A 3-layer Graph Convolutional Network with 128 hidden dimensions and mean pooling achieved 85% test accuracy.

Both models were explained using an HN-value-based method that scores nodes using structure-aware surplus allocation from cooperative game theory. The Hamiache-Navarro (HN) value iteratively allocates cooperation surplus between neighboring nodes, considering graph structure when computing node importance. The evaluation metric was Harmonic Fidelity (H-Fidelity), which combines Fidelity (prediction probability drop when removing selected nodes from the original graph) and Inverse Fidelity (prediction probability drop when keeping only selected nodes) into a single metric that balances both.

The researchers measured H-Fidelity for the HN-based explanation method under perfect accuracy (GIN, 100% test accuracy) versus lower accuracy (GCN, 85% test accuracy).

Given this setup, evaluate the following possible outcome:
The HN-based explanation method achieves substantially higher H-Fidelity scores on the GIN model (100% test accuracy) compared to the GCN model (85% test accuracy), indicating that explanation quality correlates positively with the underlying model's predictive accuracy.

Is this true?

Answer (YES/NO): NO